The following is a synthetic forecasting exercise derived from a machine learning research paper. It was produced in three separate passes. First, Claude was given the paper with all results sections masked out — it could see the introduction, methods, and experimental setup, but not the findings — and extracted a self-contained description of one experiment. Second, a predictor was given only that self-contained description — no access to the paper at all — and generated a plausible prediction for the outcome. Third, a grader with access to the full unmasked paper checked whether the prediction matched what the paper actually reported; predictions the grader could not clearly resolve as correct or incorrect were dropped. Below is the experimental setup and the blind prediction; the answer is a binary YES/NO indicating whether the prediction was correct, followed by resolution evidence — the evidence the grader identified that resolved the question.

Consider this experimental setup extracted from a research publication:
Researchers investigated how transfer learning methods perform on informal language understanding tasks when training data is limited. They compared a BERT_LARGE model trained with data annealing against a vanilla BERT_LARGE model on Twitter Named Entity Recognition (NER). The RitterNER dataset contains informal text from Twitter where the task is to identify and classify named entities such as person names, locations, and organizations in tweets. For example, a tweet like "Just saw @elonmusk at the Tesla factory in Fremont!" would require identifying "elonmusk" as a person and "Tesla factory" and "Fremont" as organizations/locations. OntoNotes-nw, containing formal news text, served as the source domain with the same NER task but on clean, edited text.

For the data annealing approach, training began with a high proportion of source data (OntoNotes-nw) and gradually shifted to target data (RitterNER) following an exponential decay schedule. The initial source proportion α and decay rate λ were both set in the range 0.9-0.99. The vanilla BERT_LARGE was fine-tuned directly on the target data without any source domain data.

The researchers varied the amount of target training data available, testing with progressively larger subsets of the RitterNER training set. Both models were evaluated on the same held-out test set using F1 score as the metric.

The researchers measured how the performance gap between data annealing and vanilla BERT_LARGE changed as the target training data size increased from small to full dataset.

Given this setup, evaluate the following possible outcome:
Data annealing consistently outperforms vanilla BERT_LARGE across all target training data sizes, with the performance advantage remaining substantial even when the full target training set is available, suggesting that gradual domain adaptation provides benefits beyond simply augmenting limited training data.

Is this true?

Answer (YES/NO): YES